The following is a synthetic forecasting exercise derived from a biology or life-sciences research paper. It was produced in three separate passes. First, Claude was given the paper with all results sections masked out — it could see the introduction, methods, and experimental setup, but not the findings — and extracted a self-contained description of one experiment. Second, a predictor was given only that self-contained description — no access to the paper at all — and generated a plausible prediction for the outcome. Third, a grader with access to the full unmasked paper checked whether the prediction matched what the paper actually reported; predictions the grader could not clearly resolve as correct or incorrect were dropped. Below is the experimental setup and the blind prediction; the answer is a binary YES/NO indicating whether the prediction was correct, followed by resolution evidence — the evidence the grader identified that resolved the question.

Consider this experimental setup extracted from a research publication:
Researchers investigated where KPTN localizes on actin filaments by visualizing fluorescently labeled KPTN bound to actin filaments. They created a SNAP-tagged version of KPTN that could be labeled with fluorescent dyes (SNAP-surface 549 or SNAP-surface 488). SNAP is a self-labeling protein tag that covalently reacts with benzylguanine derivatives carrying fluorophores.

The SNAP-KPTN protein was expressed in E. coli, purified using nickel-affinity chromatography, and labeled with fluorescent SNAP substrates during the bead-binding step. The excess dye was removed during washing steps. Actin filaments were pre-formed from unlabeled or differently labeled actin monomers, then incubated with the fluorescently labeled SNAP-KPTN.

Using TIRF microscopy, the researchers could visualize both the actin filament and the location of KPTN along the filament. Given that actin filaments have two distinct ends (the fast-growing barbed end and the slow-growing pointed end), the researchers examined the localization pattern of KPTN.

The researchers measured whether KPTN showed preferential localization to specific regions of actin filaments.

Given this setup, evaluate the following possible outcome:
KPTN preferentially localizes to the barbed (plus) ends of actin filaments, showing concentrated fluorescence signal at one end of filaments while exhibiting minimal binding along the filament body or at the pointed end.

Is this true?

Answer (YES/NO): YES